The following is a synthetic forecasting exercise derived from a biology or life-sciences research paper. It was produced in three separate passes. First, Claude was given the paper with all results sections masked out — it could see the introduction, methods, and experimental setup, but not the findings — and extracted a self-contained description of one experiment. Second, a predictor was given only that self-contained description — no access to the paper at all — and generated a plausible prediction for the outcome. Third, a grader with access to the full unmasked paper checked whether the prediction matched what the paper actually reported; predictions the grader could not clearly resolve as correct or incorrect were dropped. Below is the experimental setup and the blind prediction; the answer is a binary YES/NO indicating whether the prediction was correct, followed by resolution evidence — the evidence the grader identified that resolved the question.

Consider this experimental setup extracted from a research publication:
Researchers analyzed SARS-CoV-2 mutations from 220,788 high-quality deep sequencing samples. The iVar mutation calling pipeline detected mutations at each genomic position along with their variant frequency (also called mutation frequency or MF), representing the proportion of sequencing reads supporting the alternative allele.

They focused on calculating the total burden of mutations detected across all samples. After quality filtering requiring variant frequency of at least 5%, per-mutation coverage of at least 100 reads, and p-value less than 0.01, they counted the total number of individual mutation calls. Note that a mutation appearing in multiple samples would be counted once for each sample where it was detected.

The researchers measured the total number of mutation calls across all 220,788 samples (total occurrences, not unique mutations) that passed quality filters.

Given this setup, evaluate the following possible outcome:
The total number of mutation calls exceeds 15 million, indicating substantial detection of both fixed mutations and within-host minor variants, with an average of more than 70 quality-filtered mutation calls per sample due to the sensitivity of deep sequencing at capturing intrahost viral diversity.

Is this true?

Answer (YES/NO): NO